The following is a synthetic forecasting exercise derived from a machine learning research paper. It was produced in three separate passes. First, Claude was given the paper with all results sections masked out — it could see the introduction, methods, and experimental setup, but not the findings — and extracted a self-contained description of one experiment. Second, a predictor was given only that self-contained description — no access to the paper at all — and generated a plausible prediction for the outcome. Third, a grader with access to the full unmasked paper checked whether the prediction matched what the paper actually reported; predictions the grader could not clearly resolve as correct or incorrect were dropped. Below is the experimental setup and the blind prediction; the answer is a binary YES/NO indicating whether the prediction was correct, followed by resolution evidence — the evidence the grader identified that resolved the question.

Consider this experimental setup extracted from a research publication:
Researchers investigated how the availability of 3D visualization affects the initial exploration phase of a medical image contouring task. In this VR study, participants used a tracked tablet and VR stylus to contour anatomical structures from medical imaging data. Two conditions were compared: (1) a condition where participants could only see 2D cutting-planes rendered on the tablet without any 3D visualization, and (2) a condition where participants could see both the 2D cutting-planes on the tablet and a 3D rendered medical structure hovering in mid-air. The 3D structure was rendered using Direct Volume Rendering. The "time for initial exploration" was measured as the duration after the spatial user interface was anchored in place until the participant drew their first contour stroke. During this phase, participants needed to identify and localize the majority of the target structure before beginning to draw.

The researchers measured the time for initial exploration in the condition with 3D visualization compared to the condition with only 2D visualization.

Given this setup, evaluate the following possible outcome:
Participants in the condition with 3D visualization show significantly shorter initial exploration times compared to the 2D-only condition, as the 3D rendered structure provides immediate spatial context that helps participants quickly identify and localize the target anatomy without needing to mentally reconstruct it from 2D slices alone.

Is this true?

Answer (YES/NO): NO